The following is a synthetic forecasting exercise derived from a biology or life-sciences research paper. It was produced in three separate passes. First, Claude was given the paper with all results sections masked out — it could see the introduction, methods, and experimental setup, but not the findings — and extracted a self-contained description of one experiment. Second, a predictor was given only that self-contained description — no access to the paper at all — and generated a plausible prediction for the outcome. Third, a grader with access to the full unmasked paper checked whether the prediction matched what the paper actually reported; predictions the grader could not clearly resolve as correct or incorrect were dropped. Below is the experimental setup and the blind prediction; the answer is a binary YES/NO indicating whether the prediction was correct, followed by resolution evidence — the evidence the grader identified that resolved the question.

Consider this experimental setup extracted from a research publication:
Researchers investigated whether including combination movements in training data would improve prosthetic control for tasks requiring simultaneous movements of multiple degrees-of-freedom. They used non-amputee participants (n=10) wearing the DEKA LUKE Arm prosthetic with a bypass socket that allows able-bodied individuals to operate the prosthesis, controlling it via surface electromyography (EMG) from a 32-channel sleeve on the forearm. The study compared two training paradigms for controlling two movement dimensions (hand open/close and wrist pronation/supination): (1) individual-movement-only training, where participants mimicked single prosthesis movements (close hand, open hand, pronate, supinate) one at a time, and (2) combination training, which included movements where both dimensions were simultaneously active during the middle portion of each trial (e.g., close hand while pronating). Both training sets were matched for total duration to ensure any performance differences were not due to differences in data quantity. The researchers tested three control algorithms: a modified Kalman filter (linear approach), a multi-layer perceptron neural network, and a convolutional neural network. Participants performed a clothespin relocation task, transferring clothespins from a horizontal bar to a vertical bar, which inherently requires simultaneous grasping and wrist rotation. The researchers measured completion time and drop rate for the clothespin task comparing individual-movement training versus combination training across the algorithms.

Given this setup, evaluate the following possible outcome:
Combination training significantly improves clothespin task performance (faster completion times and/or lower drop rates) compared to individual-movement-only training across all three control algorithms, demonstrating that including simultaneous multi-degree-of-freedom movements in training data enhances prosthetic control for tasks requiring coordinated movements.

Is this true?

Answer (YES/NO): NO